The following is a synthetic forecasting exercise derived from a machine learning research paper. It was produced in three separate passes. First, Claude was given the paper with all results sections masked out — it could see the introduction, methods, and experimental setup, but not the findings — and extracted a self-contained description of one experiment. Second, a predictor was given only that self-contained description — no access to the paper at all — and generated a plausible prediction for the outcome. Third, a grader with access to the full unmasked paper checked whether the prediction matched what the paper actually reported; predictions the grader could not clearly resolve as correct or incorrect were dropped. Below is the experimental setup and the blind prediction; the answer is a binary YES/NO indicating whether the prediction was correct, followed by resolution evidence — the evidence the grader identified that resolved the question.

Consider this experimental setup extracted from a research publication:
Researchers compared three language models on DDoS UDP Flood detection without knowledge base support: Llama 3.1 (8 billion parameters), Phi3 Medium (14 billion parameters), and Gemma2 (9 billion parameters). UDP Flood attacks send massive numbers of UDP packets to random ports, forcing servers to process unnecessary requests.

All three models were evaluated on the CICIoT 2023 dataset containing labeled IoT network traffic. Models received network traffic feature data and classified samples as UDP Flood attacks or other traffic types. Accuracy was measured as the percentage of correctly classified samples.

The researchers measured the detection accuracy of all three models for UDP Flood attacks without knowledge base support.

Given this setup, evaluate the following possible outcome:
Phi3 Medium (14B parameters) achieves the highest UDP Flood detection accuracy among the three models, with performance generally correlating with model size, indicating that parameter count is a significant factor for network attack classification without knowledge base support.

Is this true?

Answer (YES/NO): NO